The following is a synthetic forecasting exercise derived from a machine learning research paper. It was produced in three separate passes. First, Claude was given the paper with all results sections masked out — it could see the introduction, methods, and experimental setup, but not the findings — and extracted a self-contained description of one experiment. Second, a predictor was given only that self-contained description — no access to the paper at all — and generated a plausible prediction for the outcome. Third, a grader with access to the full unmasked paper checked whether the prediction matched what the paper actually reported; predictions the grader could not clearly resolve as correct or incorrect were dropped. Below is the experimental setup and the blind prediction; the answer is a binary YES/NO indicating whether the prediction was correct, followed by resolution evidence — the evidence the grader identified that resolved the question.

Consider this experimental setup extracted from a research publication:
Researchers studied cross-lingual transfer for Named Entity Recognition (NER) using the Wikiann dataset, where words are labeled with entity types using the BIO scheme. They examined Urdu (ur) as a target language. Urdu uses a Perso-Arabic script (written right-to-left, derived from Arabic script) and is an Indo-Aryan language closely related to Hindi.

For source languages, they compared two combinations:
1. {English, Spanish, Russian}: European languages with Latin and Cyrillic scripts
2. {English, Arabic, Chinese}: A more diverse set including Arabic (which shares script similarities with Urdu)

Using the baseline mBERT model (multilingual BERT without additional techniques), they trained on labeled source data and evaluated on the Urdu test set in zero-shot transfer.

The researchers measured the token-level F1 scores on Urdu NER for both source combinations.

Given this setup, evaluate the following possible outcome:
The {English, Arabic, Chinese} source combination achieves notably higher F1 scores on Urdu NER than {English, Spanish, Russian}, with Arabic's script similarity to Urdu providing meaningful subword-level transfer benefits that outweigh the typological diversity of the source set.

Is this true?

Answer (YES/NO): NO